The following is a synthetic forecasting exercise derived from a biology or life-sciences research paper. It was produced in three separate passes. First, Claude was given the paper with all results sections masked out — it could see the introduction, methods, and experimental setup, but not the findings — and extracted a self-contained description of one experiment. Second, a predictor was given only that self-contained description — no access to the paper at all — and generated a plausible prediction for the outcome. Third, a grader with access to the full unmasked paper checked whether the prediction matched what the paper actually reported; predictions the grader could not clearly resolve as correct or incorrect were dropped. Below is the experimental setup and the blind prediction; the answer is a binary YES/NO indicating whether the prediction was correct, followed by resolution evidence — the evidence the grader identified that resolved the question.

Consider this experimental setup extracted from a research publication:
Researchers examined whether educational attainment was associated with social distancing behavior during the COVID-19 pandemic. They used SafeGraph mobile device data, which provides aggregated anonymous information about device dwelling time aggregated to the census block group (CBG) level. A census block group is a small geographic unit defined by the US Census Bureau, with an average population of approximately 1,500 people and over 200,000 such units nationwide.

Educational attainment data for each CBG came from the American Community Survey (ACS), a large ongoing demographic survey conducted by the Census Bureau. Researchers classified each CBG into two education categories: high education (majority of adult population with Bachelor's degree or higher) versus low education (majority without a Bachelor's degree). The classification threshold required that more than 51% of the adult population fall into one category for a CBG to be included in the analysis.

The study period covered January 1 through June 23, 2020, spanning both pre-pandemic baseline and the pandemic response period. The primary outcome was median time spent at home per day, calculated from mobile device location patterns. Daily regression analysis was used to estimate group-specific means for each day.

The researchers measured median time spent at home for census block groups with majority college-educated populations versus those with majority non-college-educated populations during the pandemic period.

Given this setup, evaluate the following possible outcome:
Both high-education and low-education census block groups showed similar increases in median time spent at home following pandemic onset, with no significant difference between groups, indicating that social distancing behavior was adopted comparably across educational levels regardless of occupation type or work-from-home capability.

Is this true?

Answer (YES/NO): NO